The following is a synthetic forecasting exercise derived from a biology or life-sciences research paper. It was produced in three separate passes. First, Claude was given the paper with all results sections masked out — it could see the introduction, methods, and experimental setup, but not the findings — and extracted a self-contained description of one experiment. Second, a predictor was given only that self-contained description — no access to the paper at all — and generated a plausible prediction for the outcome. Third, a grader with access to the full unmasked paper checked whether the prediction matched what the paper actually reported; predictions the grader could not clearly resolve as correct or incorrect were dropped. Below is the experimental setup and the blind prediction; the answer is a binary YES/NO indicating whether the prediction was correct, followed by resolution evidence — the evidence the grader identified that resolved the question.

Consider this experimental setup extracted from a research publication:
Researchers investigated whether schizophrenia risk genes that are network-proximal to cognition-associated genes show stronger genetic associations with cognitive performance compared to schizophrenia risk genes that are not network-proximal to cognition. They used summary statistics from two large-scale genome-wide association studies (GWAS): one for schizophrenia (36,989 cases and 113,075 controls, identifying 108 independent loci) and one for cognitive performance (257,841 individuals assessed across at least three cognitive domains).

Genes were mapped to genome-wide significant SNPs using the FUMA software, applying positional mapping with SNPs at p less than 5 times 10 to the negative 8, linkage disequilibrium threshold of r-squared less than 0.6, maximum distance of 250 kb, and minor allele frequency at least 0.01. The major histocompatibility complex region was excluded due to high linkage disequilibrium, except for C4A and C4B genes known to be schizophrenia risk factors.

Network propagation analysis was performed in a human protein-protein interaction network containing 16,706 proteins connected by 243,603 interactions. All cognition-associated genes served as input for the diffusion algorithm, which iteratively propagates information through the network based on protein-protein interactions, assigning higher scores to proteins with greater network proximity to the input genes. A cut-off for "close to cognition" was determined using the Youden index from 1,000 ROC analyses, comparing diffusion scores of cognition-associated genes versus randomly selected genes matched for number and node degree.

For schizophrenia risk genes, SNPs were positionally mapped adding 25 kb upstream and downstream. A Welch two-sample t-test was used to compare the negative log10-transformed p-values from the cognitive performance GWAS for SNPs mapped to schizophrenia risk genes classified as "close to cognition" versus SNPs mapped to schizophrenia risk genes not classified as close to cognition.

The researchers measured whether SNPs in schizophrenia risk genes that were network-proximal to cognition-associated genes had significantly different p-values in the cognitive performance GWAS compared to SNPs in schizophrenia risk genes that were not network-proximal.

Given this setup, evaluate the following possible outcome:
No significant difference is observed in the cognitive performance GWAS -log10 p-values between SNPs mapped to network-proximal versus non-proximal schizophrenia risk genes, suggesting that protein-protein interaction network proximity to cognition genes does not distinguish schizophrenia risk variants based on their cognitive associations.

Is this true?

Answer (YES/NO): NO